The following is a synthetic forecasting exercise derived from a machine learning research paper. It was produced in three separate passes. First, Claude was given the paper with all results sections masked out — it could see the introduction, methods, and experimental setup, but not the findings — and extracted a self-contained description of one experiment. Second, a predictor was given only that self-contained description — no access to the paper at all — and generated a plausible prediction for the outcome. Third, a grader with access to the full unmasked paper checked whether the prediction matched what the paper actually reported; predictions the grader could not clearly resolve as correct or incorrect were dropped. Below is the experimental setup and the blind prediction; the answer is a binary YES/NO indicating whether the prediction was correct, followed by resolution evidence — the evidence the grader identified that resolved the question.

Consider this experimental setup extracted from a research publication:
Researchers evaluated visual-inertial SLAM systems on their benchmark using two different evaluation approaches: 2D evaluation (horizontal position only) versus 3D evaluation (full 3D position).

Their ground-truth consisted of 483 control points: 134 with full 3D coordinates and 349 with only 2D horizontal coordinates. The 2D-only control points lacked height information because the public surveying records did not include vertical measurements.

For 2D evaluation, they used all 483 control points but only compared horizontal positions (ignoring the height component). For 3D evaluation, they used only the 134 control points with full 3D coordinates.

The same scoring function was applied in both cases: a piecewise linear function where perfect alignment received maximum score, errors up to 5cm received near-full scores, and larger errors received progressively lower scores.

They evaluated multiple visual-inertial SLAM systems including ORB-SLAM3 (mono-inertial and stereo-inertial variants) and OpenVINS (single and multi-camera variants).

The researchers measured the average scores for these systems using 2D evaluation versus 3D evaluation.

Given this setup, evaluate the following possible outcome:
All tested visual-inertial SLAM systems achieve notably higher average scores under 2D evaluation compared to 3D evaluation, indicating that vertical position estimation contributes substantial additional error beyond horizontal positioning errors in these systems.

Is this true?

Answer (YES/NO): YES